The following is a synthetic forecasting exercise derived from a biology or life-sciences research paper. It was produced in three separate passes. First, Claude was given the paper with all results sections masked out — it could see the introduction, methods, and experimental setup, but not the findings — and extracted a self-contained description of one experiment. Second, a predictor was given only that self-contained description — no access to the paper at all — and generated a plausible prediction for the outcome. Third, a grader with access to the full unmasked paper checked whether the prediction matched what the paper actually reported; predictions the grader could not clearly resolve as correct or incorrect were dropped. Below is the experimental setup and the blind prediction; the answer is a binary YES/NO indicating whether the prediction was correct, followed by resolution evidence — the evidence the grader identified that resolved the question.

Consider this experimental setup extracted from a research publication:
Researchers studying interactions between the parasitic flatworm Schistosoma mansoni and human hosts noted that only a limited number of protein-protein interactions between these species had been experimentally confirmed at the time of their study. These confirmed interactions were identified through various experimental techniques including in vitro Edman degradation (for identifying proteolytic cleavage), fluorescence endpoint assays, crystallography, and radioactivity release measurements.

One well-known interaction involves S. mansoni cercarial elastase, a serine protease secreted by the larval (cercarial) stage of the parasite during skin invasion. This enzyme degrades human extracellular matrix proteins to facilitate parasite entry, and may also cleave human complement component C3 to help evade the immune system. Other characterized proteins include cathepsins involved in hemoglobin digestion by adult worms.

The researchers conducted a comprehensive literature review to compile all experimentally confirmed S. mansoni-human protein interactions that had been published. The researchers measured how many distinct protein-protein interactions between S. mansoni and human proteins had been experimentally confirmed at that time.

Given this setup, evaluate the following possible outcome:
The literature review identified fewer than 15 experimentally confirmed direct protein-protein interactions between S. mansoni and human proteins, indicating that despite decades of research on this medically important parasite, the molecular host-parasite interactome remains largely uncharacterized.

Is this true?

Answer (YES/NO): YES